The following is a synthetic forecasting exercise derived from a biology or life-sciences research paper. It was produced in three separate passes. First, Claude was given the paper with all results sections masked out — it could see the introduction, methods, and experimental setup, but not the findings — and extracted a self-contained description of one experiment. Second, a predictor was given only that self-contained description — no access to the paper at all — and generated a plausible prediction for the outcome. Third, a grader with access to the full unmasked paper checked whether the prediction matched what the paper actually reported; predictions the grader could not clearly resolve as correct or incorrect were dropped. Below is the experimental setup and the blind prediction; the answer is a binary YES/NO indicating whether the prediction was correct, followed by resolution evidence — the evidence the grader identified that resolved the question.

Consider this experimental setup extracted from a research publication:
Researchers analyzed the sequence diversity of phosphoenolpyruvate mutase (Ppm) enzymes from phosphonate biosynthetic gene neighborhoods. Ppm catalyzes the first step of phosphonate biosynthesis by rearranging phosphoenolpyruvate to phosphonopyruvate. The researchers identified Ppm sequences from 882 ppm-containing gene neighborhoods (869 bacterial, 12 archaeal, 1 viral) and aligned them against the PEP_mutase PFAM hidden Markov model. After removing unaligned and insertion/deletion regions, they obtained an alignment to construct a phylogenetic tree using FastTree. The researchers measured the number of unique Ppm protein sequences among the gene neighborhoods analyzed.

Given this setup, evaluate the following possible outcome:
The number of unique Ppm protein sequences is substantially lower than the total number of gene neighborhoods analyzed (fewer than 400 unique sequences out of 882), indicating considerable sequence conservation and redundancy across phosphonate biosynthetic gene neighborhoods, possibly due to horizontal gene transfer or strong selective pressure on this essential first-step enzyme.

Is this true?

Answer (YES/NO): NO